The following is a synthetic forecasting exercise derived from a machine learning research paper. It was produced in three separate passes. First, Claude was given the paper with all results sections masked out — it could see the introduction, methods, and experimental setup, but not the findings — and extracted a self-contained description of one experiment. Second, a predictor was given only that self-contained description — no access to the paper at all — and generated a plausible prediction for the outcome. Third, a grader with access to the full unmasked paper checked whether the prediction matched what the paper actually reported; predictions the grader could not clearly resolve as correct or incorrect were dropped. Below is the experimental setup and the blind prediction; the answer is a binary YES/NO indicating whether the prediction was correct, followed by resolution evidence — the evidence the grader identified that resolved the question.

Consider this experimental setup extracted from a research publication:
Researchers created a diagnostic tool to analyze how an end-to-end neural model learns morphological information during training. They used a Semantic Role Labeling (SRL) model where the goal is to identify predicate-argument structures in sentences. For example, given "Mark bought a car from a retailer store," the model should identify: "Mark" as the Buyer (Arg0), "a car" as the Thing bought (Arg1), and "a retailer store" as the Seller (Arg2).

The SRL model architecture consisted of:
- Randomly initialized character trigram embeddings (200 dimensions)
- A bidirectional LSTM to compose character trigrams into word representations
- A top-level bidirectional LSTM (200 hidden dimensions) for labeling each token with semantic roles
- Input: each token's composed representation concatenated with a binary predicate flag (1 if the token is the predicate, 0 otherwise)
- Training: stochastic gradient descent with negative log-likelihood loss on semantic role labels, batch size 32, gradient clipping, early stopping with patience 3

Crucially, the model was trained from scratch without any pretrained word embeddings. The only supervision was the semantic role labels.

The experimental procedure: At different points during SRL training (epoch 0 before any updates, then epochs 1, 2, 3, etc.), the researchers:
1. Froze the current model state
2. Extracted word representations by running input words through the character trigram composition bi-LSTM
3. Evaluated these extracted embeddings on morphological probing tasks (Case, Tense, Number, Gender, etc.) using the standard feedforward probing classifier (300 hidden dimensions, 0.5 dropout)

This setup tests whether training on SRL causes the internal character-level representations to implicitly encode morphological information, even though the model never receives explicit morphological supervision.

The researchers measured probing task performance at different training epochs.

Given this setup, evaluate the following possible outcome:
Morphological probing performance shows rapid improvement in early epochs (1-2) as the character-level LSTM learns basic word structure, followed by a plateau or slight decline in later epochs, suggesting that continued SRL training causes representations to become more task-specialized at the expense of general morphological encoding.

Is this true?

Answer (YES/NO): NO